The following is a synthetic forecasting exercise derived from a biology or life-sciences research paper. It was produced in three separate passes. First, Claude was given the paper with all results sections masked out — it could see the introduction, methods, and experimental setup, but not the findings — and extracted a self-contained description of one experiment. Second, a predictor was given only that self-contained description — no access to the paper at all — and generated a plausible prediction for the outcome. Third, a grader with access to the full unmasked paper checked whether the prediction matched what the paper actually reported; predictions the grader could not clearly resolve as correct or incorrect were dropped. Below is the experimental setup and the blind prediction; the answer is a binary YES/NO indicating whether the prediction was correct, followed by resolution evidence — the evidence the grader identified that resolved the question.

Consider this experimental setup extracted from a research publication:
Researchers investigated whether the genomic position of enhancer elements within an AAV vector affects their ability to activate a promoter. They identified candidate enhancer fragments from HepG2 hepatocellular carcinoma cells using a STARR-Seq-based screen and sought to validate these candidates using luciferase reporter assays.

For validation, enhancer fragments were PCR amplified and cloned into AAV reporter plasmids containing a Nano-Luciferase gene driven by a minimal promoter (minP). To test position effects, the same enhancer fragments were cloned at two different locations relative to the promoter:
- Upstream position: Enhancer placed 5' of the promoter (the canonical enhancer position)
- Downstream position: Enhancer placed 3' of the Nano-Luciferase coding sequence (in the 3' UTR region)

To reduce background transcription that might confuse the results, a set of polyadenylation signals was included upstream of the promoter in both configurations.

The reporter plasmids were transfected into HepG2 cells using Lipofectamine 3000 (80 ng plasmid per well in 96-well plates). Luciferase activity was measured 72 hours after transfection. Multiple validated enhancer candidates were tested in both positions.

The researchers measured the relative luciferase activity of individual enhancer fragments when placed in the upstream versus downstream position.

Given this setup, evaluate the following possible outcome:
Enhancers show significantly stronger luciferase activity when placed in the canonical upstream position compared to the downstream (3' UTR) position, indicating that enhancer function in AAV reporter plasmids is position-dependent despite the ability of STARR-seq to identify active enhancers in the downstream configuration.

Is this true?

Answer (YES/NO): NO